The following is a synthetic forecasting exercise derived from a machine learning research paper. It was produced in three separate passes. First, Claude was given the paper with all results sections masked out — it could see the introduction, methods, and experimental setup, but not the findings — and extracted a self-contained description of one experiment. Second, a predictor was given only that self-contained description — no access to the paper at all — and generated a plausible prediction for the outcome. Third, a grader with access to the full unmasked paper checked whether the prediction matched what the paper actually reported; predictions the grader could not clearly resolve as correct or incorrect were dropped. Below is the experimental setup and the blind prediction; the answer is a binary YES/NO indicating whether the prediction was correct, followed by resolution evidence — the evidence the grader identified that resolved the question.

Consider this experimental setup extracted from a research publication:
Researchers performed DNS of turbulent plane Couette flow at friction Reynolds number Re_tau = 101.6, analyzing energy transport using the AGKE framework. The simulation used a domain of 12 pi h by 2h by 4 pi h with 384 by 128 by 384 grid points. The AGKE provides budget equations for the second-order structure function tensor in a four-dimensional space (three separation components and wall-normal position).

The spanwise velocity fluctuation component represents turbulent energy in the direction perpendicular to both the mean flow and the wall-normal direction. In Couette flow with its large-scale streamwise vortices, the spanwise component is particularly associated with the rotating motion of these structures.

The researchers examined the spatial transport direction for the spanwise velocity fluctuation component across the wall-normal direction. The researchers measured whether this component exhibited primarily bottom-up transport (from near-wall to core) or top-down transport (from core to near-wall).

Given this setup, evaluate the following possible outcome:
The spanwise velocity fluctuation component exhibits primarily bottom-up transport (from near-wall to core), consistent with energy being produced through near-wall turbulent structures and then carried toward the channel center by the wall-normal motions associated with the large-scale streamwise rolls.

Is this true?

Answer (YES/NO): YES